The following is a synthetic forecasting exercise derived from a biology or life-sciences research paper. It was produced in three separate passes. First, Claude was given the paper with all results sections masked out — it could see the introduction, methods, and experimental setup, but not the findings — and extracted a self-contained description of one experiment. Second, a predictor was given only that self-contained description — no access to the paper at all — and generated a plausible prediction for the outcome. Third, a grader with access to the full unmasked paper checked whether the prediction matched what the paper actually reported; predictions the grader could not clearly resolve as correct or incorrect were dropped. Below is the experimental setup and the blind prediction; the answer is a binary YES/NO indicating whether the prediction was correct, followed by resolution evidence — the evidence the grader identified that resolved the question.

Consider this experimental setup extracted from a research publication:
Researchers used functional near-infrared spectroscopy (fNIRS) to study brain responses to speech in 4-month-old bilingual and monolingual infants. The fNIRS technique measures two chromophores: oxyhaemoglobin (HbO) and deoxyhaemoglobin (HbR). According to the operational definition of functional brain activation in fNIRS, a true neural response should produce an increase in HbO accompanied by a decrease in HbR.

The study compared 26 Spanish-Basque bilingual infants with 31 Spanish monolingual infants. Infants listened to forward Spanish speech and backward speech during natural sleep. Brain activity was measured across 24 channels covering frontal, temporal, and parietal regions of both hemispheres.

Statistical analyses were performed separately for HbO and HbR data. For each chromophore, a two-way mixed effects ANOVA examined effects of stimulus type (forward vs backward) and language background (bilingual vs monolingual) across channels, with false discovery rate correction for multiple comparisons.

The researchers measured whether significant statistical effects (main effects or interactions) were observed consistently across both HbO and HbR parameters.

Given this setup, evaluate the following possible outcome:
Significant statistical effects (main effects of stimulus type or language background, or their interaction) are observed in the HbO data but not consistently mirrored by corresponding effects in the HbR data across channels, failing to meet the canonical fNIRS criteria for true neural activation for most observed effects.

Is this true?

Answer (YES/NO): NO